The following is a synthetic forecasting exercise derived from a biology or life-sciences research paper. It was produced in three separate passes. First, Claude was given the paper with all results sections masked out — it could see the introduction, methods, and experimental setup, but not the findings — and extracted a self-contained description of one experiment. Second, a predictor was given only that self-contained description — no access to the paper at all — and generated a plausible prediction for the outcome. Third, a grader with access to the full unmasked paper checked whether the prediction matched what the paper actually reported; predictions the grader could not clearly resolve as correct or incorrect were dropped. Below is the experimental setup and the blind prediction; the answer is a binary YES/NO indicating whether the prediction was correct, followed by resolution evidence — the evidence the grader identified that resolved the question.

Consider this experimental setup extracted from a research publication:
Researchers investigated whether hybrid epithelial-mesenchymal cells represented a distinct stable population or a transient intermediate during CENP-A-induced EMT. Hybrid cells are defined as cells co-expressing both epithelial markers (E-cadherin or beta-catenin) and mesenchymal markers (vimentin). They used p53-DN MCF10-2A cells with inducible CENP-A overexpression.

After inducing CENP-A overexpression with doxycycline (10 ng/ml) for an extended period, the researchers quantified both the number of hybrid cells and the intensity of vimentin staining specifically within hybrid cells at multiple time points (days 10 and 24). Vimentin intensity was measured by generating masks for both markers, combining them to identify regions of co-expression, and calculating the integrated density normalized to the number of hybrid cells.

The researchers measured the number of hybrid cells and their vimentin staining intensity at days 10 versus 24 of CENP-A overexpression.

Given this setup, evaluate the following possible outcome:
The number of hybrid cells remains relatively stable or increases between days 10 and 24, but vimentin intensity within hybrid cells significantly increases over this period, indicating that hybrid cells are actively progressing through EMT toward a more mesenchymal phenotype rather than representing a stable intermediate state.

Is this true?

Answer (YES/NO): NO